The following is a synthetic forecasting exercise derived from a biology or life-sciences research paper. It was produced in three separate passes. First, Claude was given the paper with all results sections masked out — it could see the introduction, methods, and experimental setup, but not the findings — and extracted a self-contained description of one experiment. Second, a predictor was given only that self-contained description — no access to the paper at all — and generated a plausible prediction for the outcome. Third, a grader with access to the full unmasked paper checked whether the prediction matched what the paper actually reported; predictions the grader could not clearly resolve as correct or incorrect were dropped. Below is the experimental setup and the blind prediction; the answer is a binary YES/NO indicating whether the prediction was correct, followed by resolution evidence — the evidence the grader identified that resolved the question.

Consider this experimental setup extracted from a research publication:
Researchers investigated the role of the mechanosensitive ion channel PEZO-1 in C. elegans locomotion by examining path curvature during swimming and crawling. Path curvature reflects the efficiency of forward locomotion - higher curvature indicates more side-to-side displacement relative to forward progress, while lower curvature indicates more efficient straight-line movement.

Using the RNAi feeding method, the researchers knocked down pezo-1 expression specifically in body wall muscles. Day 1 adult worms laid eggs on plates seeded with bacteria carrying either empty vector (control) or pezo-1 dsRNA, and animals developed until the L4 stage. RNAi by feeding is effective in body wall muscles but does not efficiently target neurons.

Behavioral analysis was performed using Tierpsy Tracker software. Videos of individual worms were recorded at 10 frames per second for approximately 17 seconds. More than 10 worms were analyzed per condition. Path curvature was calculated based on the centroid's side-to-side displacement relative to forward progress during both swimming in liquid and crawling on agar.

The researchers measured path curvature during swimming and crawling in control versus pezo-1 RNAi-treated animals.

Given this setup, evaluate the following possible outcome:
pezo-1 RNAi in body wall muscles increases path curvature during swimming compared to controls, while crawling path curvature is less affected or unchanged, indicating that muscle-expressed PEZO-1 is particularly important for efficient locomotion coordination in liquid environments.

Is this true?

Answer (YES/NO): NO